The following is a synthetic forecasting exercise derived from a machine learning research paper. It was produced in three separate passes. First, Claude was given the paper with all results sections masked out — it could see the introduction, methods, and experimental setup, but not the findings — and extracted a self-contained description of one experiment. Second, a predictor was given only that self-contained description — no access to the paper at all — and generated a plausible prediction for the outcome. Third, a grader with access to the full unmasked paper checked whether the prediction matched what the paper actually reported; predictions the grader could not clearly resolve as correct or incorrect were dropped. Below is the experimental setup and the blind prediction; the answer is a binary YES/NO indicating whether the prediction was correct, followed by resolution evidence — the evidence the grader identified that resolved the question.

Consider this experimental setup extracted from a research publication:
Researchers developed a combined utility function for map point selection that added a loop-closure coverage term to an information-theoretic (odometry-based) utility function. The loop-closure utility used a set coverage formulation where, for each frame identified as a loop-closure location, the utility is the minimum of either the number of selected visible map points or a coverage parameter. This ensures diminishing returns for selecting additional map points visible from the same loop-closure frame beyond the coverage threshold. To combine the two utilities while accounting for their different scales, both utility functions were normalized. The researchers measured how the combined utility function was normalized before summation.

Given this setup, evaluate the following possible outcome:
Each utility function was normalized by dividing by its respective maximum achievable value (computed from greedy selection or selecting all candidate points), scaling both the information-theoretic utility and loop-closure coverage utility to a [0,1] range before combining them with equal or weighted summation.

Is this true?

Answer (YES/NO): YES